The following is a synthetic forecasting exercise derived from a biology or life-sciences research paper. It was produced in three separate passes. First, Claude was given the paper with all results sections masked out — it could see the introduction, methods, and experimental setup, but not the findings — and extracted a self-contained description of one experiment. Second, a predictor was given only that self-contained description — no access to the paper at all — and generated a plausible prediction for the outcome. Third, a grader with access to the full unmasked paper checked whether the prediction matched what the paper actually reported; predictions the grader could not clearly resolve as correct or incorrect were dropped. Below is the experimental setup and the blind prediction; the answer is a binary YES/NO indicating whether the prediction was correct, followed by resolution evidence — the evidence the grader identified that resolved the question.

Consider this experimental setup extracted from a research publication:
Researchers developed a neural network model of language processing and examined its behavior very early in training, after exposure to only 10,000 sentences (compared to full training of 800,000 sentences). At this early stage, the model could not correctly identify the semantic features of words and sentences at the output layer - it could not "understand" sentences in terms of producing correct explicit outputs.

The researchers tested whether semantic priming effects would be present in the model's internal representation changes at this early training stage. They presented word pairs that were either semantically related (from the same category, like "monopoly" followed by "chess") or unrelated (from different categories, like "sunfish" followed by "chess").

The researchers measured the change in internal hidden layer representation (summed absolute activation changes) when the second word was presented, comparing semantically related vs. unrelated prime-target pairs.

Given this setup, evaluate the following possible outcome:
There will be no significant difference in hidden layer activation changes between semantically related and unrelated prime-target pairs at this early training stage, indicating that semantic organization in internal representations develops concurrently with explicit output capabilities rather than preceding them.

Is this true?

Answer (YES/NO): NO